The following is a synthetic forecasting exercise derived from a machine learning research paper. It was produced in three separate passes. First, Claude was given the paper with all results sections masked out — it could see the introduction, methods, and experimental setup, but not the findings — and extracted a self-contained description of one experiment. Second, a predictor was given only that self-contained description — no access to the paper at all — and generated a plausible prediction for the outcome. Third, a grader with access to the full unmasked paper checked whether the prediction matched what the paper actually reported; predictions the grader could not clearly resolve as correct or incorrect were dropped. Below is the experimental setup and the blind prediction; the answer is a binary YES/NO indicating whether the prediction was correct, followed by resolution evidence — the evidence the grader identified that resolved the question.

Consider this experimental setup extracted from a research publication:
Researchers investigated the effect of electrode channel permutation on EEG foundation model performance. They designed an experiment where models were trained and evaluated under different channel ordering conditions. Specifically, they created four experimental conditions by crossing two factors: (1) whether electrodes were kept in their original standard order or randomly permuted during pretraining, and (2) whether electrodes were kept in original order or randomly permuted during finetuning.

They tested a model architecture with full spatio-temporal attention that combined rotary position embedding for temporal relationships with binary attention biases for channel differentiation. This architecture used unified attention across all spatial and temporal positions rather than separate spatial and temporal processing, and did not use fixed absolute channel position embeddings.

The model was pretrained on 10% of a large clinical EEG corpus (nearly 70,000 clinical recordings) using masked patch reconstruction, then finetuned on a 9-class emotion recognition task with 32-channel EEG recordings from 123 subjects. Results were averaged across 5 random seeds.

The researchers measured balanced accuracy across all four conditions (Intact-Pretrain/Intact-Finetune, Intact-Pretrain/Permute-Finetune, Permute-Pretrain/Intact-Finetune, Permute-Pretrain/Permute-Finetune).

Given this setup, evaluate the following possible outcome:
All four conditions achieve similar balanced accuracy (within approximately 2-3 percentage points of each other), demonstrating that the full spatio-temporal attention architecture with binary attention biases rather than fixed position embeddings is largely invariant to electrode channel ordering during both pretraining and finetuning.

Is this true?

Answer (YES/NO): YES